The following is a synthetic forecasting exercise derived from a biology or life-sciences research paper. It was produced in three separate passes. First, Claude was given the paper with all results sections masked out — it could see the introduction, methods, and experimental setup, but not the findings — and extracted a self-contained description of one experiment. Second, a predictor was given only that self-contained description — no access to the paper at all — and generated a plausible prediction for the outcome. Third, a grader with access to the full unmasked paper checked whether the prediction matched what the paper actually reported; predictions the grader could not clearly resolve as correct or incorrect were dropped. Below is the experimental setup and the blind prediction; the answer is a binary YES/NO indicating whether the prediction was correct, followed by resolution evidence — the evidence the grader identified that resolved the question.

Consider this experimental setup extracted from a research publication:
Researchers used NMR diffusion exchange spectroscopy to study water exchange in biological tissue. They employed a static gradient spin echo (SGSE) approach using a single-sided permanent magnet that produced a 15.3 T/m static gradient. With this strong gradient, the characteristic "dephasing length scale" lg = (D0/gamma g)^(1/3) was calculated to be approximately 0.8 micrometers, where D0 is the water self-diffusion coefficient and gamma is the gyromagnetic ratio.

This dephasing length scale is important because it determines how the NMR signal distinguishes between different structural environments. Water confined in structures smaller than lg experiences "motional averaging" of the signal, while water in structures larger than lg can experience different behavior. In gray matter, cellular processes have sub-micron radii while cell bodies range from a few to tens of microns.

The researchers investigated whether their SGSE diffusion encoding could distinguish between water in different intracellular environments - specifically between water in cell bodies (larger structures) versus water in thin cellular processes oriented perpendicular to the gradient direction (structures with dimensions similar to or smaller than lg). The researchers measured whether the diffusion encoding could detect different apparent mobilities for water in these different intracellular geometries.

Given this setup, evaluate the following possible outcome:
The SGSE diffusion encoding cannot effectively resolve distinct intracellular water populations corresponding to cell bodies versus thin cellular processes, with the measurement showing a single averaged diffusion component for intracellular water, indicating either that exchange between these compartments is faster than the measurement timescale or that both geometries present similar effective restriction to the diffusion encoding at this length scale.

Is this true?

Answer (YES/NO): NO